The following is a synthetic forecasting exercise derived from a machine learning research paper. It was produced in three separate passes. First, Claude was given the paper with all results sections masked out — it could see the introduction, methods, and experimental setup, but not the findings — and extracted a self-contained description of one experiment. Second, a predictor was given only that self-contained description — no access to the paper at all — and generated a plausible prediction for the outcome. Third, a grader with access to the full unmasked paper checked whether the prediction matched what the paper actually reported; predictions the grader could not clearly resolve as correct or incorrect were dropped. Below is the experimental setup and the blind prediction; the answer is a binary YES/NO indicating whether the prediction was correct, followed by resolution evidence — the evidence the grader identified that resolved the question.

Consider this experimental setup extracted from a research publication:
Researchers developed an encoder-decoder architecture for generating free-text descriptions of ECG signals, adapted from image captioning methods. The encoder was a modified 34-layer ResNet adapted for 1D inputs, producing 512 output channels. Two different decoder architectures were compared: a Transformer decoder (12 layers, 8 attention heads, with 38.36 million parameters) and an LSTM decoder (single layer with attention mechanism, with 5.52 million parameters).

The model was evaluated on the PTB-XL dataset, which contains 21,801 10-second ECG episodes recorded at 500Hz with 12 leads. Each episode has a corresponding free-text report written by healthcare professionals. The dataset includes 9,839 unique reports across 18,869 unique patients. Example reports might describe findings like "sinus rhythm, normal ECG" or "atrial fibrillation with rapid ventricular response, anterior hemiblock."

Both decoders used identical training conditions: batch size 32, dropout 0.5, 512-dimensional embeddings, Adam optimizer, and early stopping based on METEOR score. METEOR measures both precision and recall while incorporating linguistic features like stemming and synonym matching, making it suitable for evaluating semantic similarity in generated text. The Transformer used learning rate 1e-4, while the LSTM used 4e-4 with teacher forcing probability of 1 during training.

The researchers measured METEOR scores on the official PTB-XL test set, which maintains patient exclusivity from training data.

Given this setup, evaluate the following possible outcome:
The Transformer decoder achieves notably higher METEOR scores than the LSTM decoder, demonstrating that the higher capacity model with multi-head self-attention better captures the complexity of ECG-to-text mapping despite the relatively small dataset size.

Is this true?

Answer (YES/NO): NO